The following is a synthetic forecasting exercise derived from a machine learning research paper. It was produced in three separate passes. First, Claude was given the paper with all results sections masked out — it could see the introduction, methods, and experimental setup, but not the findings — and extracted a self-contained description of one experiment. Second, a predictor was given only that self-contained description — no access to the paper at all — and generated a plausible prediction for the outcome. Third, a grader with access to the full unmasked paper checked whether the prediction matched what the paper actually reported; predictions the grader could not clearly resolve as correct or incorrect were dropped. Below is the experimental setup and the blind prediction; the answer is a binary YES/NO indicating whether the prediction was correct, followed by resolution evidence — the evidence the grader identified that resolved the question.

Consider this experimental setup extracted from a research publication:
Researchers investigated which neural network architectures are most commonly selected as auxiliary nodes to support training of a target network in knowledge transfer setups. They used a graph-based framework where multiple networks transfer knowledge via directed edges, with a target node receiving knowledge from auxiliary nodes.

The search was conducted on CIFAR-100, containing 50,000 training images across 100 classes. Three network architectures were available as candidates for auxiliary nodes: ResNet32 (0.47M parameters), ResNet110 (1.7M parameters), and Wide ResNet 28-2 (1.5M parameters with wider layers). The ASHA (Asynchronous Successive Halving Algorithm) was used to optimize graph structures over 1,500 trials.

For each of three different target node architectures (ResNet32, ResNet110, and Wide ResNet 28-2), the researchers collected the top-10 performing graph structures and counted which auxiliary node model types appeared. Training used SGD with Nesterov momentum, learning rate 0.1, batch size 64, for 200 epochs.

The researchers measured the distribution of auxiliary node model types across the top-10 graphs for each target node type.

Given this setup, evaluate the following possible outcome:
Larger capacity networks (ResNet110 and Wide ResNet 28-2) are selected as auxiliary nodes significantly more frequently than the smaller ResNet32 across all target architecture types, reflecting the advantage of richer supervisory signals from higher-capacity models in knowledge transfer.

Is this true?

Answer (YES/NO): NO